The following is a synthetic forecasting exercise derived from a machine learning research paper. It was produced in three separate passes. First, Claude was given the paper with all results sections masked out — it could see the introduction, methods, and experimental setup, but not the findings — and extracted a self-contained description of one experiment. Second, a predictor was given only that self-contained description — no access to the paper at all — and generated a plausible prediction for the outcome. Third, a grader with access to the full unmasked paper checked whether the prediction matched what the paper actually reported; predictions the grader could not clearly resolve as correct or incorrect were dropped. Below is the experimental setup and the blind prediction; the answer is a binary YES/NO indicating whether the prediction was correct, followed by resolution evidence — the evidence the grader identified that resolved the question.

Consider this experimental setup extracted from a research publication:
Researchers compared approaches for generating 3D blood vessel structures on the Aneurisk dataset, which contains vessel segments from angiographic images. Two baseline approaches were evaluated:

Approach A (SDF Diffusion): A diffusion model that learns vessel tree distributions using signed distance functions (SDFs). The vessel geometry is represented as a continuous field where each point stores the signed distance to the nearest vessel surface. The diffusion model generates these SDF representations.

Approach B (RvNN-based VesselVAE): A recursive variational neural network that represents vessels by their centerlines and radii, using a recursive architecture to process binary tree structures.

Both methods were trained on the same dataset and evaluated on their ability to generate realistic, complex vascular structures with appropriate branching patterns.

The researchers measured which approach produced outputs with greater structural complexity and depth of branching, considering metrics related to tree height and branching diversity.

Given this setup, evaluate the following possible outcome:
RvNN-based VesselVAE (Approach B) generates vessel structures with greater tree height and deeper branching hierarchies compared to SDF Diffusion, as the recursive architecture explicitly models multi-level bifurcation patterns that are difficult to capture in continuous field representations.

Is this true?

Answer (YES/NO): NO